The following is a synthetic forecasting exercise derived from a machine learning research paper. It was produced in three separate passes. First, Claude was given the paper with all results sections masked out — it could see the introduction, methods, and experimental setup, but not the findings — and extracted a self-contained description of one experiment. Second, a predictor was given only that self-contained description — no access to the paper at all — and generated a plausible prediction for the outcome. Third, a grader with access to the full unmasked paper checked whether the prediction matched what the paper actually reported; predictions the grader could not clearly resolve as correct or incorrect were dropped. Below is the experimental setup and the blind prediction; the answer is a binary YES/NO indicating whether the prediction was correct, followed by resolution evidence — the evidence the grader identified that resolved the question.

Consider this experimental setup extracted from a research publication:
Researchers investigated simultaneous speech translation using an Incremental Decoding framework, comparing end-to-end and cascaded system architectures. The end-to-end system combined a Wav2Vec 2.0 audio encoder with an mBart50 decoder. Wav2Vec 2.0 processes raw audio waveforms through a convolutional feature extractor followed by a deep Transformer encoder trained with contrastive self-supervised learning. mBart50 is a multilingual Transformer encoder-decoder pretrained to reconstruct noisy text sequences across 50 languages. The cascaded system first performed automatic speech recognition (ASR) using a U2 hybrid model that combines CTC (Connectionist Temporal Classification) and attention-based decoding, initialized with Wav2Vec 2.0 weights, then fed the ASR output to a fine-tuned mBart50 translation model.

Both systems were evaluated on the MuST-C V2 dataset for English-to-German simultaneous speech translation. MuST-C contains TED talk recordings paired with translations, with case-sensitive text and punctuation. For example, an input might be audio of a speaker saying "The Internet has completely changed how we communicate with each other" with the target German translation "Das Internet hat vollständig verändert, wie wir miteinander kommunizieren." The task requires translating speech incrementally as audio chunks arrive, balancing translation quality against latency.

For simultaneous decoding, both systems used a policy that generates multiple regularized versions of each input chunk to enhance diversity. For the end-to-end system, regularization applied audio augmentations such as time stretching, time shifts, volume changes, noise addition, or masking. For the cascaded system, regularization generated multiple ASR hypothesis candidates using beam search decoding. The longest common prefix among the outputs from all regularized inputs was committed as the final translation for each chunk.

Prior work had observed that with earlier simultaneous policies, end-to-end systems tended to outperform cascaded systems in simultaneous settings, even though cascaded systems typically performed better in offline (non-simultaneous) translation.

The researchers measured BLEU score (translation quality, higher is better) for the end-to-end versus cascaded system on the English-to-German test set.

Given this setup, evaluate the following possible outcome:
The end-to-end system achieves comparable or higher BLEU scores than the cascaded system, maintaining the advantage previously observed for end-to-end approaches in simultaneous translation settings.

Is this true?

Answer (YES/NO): NO